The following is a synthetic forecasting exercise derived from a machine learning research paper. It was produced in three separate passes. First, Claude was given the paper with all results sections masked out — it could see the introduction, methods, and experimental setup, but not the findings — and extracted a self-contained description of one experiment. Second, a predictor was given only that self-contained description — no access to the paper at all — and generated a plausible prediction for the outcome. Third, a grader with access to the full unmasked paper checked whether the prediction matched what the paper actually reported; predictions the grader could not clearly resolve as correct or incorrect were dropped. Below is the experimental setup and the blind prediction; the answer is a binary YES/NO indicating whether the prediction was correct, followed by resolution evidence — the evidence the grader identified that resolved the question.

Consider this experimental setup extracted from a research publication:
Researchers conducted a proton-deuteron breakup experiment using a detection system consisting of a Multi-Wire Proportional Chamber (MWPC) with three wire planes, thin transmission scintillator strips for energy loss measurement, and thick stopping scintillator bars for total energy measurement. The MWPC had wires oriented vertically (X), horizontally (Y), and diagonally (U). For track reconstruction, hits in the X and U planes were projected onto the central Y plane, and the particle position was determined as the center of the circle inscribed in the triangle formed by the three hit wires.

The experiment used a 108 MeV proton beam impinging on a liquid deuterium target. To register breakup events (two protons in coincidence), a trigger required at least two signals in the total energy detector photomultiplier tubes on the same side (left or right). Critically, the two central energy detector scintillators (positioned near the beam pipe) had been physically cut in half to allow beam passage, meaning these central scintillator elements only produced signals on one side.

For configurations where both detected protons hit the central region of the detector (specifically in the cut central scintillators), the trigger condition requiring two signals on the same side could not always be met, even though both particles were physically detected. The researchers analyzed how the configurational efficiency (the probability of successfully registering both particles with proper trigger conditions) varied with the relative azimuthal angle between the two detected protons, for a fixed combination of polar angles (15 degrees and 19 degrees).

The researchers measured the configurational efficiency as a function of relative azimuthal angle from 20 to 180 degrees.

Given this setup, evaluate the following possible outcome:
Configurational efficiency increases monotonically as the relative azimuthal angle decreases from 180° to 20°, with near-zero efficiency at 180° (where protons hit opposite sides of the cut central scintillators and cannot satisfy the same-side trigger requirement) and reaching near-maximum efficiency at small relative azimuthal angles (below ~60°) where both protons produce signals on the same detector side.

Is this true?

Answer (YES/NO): NO